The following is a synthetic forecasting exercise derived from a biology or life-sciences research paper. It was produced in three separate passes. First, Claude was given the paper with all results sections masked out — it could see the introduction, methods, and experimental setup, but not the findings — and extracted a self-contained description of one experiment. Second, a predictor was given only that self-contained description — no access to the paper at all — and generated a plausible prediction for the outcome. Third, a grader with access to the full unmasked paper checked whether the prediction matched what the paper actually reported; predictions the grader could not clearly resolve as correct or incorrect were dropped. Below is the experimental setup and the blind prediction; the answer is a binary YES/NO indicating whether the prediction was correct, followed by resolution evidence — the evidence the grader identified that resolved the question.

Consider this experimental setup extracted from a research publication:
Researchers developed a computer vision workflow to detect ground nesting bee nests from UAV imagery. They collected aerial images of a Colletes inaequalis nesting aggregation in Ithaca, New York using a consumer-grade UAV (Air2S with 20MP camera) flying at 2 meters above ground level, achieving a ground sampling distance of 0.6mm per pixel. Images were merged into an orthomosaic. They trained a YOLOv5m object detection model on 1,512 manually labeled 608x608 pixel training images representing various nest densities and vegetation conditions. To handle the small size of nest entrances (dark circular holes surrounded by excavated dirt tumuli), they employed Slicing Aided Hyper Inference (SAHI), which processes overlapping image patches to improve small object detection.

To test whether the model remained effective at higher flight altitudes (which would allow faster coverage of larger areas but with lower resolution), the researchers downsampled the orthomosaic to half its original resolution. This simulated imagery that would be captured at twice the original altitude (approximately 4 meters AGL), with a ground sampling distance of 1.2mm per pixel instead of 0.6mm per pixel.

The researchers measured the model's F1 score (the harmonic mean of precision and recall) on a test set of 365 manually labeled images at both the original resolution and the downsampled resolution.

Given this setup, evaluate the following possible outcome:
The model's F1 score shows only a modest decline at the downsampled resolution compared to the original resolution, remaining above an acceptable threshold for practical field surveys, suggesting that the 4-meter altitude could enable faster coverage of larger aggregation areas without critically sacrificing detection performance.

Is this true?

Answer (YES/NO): YES